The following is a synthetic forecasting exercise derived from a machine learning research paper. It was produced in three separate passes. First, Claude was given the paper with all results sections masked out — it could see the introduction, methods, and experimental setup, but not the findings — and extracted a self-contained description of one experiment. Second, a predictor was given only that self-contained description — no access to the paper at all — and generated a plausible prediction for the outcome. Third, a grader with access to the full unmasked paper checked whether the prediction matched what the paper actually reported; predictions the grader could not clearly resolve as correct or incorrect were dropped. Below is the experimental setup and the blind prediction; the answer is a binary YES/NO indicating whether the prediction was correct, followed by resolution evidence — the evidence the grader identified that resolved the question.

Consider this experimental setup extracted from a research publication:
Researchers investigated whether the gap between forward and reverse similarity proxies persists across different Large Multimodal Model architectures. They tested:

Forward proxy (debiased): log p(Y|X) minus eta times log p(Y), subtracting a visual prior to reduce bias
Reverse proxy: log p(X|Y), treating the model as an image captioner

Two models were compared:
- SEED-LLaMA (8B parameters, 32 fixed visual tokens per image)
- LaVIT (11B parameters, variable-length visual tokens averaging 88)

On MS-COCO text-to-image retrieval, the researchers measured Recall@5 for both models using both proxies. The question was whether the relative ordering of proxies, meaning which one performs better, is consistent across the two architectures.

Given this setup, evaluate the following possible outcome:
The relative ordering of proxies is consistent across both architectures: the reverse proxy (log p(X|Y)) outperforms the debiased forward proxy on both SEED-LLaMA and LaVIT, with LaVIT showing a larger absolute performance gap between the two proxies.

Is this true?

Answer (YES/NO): YES